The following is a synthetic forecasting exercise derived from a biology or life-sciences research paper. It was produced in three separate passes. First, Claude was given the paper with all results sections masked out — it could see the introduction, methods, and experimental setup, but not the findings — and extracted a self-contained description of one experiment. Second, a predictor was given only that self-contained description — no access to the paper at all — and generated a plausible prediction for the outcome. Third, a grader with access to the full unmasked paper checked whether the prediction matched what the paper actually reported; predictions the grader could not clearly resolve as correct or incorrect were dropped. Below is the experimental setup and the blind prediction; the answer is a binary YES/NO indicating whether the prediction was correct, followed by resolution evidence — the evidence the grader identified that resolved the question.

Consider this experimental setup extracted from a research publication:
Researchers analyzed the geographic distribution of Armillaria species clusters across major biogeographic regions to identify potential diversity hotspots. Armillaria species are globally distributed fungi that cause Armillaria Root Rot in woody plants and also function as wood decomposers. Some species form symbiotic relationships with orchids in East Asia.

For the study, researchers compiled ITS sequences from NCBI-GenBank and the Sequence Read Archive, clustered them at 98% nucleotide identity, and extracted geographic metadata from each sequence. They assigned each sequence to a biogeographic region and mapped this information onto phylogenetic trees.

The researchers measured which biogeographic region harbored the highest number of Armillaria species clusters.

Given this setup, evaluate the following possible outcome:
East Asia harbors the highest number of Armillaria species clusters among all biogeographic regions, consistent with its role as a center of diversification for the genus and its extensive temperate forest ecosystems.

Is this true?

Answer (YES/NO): YES